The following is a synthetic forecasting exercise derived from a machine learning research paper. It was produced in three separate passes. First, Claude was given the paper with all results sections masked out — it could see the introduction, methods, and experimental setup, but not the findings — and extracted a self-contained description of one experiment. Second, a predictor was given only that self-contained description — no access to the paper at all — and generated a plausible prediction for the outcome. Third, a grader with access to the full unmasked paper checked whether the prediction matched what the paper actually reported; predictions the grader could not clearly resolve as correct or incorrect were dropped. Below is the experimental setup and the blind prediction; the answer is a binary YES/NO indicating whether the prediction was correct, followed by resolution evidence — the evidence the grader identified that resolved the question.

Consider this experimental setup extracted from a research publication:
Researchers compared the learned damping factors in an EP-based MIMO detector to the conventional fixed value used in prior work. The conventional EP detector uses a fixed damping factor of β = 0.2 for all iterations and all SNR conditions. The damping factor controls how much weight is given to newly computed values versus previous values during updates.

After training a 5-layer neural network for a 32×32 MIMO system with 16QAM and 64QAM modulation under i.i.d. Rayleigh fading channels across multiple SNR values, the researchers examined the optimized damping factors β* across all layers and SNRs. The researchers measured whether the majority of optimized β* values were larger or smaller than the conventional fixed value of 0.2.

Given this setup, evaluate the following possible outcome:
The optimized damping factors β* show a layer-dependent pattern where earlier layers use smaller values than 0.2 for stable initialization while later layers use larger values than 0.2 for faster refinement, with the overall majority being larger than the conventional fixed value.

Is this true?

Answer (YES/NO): NO